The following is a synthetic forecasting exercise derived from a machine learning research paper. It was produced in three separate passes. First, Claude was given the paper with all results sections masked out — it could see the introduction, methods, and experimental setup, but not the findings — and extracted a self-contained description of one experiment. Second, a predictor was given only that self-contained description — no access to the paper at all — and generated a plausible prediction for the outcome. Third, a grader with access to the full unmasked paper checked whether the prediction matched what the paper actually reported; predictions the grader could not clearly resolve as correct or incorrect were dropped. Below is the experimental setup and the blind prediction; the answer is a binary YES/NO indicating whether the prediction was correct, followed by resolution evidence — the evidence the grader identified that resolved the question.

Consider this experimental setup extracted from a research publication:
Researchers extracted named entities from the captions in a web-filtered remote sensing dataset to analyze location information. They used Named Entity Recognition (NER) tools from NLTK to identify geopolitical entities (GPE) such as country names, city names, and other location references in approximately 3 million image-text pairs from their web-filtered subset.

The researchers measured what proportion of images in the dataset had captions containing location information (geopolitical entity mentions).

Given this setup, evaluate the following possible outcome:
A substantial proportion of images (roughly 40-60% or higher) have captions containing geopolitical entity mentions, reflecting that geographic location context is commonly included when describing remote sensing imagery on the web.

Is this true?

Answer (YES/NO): NO